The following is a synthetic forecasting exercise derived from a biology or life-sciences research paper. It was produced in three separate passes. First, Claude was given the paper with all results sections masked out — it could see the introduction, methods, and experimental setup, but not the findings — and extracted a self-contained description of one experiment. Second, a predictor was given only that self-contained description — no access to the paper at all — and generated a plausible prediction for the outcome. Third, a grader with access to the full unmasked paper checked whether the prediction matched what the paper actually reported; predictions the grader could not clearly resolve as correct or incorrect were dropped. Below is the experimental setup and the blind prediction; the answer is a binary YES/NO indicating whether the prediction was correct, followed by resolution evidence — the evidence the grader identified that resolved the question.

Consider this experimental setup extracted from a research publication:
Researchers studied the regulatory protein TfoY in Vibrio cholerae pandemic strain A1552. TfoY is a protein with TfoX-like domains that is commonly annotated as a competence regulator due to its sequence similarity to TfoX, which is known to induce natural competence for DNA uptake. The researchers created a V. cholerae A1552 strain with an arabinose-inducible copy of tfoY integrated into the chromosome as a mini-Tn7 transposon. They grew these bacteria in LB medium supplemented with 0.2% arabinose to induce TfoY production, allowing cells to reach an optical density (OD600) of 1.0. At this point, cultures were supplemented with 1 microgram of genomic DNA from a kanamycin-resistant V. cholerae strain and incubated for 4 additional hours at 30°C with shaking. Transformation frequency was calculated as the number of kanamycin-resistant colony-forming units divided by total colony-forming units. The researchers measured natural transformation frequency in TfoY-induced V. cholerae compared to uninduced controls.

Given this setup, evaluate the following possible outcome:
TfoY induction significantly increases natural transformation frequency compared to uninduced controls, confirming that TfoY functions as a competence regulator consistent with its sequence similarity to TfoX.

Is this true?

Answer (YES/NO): NO